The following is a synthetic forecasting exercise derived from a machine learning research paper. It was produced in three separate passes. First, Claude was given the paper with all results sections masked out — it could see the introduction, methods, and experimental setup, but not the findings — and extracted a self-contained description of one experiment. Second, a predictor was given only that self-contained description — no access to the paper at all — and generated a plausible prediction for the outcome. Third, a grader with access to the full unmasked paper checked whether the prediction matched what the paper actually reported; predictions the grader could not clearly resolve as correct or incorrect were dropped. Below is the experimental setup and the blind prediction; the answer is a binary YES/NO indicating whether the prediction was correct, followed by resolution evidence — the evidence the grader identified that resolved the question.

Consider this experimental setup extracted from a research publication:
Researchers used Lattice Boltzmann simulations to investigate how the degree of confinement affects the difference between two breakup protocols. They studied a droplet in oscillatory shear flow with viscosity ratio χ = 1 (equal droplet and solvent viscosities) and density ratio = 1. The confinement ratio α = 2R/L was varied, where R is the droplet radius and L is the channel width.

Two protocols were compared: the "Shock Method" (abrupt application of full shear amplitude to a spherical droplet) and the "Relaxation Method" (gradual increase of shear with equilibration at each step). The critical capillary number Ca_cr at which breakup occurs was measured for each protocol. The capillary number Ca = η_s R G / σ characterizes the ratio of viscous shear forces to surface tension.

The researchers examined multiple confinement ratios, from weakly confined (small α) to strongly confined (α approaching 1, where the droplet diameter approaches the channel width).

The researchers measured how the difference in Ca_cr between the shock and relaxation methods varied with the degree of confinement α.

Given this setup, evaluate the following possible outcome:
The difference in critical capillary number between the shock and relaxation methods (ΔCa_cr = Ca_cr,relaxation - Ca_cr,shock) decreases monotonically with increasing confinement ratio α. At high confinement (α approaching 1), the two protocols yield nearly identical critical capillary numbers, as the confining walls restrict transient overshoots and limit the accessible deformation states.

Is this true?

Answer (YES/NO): NO